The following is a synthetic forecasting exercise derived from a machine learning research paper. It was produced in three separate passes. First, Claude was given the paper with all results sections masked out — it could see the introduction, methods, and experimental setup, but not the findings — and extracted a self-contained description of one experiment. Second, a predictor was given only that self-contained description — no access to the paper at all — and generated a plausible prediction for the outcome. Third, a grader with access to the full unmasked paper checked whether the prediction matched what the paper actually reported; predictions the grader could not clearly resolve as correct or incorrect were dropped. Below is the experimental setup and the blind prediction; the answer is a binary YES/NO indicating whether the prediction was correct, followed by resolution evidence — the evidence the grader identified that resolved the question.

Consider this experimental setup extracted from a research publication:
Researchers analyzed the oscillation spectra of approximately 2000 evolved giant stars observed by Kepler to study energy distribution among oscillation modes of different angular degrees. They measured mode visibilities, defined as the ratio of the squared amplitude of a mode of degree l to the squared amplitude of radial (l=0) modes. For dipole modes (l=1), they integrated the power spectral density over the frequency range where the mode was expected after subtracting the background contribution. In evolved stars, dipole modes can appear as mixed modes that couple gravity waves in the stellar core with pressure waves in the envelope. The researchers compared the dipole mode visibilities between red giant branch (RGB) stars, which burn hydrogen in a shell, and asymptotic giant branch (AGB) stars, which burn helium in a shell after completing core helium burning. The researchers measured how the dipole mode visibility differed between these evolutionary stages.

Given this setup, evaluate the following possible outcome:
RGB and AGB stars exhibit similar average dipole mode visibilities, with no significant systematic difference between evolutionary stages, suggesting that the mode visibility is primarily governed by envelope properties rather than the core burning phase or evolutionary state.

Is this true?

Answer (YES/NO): NO